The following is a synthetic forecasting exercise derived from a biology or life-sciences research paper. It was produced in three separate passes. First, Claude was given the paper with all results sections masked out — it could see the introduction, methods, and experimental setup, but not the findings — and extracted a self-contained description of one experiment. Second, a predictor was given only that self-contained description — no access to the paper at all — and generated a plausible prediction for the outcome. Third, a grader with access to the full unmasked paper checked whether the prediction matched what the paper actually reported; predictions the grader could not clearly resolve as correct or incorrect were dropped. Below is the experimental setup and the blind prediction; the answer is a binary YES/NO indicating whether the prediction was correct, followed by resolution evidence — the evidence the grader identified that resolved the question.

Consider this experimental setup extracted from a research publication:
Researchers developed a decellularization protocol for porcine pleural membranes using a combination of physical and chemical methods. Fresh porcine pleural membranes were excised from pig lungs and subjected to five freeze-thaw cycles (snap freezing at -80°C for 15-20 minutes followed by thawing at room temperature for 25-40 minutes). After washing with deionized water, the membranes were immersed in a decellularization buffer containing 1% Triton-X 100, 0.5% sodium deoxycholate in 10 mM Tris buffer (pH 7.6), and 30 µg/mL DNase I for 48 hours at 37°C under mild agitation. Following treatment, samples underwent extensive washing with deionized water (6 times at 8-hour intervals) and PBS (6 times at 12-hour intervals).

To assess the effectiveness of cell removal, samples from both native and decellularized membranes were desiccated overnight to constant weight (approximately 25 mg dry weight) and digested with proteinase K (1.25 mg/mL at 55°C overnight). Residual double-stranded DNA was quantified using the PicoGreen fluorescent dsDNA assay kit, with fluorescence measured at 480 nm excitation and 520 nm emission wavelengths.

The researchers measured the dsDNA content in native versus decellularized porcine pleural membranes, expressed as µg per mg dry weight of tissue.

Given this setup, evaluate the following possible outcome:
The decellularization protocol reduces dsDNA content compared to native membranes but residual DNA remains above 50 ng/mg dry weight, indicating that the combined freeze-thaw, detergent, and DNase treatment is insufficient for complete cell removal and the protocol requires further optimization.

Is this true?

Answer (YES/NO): NO